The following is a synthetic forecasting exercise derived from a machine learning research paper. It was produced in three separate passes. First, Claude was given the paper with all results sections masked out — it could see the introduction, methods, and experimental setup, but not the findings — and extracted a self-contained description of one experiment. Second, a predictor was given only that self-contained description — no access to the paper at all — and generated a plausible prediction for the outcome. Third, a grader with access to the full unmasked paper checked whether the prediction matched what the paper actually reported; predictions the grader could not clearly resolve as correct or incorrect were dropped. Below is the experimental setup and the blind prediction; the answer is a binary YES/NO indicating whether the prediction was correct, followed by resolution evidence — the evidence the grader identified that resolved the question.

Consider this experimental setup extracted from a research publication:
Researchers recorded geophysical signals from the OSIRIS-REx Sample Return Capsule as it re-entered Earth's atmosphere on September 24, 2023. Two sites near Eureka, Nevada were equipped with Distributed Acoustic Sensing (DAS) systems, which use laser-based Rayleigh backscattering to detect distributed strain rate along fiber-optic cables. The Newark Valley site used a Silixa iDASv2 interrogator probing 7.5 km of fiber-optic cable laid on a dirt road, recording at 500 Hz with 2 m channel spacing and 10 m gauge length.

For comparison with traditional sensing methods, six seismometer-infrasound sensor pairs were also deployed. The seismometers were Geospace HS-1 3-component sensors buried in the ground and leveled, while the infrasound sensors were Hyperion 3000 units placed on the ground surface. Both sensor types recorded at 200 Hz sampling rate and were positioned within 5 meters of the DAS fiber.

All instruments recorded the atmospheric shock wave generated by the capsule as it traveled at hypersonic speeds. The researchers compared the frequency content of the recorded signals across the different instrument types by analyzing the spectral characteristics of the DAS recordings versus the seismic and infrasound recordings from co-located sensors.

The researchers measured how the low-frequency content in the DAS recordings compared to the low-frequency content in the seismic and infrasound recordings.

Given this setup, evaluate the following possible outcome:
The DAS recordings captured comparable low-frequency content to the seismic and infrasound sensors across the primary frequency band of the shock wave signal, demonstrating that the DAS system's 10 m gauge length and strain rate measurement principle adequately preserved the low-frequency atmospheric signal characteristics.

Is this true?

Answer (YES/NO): NO